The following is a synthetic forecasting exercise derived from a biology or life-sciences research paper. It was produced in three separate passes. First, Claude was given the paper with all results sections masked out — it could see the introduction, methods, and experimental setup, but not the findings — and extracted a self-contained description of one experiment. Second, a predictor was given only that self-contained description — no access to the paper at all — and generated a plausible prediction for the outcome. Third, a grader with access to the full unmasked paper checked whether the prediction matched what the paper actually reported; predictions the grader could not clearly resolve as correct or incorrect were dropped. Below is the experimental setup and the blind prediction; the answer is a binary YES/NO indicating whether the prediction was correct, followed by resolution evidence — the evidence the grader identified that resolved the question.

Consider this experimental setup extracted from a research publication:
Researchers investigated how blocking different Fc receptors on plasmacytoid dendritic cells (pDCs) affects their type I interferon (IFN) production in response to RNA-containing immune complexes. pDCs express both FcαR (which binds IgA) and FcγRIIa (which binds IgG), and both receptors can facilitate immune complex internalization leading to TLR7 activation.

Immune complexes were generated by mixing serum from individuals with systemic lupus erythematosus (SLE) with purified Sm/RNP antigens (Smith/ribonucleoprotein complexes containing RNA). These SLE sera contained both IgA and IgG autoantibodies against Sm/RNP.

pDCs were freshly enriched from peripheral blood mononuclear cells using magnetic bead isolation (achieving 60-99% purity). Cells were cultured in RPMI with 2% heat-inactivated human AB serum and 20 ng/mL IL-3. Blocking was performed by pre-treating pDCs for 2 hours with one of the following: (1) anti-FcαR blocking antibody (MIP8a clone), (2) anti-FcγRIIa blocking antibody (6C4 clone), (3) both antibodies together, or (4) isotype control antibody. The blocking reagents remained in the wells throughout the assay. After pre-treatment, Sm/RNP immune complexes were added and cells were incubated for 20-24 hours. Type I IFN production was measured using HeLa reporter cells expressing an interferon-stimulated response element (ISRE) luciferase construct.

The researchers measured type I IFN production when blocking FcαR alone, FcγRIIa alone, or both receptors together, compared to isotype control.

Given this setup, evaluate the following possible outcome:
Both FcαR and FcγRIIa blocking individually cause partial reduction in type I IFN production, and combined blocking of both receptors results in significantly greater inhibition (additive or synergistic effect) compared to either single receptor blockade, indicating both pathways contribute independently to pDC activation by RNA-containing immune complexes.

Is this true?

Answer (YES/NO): NO